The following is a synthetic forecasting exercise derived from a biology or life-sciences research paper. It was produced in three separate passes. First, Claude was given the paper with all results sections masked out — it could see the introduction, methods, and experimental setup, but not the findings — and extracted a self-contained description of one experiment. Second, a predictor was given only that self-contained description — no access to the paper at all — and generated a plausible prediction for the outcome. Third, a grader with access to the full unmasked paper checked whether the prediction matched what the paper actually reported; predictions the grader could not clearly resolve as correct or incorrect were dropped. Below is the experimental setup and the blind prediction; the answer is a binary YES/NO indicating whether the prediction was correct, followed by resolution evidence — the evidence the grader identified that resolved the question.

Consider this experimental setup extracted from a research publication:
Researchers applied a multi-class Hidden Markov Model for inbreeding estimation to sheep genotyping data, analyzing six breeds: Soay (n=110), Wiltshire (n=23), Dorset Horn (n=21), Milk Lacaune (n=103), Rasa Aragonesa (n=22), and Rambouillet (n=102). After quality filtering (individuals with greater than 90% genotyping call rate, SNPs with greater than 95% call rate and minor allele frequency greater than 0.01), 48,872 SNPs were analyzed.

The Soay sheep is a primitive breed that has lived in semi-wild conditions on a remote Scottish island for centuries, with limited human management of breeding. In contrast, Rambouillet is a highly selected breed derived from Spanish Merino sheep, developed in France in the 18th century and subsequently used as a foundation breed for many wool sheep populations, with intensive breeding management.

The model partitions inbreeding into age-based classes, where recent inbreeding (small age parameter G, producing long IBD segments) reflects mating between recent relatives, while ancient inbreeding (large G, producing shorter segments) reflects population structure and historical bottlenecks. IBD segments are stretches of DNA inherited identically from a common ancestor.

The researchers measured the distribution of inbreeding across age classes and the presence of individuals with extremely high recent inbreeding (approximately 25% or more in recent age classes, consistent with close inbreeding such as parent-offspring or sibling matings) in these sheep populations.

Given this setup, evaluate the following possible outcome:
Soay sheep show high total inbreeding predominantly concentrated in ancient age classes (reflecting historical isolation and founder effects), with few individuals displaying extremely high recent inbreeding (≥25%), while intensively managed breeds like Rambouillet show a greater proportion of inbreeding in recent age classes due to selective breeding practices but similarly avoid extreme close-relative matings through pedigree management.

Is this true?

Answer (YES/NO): NO